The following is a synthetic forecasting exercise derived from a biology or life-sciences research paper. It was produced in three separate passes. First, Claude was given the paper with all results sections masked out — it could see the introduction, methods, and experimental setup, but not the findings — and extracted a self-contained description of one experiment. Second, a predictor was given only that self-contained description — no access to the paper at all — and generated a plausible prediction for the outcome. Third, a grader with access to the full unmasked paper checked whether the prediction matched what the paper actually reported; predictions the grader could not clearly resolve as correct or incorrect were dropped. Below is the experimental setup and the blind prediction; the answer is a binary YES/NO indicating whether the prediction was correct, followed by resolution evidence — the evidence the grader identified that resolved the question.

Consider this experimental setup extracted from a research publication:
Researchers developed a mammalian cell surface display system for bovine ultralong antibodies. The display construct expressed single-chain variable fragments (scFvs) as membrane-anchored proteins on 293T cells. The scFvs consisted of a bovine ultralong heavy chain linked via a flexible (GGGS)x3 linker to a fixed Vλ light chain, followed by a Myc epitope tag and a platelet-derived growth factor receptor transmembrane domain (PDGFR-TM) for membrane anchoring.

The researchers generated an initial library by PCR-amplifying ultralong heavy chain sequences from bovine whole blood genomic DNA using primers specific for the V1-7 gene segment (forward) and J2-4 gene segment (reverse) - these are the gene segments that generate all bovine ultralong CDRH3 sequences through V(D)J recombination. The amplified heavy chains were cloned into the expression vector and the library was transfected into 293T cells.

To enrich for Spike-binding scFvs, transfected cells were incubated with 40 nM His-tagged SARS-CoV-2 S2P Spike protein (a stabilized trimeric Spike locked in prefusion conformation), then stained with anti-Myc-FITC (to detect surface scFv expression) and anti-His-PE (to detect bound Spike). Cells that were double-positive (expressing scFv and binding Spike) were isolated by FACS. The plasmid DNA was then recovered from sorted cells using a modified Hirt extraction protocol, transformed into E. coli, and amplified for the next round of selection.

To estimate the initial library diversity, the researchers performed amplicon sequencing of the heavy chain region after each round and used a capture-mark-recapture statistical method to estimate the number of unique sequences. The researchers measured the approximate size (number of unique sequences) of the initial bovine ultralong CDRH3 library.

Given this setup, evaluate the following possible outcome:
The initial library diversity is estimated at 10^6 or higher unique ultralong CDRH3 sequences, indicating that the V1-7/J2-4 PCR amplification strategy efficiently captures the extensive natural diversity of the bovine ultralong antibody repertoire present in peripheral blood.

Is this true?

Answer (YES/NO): NO